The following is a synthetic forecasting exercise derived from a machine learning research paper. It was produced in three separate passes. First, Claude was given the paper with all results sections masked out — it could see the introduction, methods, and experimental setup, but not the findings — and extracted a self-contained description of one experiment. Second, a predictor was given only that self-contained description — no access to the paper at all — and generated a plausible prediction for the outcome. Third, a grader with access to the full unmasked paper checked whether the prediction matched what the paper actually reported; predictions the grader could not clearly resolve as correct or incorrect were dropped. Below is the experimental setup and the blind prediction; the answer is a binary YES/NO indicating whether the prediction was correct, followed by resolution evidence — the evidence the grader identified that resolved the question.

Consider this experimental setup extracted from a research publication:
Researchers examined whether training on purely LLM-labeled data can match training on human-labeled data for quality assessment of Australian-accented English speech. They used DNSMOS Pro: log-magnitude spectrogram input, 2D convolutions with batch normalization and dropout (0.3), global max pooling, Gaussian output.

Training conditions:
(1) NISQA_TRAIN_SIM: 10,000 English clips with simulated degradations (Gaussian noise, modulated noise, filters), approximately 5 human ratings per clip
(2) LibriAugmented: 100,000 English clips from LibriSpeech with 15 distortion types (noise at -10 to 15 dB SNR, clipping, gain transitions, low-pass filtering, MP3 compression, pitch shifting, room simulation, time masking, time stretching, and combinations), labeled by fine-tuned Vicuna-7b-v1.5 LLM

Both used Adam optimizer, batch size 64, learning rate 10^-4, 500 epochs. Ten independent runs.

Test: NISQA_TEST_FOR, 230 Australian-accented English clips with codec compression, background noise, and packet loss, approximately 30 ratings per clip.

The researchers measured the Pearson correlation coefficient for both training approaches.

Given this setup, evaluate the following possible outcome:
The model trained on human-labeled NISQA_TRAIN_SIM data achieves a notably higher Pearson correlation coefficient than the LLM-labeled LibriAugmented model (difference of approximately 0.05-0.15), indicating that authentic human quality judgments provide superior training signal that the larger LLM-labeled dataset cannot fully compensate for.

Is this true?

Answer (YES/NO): NO